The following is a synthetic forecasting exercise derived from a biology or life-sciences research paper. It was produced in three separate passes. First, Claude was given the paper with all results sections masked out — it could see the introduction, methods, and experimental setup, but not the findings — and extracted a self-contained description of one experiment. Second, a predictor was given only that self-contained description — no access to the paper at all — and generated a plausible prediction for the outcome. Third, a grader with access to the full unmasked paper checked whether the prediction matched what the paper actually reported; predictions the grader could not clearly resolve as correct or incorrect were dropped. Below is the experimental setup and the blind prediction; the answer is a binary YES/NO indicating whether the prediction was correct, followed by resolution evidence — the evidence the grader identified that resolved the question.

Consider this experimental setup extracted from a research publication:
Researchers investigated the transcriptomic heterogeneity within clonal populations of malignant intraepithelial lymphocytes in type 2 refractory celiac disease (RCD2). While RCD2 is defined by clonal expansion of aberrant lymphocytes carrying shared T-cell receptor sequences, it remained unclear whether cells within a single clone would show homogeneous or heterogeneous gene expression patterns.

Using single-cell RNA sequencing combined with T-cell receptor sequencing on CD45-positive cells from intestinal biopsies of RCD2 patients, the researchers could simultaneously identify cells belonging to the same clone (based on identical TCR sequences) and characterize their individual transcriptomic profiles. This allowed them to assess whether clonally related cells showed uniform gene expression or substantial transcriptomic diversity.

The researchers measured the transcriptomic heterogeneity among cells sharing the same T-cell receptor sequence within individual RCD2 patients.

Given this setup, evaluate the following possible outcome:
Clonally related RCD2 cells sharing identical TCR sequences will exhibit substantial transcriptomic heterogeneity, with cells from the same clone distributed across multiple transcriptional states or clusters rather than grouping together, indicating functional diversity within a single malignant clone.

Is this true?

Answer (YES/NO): YES